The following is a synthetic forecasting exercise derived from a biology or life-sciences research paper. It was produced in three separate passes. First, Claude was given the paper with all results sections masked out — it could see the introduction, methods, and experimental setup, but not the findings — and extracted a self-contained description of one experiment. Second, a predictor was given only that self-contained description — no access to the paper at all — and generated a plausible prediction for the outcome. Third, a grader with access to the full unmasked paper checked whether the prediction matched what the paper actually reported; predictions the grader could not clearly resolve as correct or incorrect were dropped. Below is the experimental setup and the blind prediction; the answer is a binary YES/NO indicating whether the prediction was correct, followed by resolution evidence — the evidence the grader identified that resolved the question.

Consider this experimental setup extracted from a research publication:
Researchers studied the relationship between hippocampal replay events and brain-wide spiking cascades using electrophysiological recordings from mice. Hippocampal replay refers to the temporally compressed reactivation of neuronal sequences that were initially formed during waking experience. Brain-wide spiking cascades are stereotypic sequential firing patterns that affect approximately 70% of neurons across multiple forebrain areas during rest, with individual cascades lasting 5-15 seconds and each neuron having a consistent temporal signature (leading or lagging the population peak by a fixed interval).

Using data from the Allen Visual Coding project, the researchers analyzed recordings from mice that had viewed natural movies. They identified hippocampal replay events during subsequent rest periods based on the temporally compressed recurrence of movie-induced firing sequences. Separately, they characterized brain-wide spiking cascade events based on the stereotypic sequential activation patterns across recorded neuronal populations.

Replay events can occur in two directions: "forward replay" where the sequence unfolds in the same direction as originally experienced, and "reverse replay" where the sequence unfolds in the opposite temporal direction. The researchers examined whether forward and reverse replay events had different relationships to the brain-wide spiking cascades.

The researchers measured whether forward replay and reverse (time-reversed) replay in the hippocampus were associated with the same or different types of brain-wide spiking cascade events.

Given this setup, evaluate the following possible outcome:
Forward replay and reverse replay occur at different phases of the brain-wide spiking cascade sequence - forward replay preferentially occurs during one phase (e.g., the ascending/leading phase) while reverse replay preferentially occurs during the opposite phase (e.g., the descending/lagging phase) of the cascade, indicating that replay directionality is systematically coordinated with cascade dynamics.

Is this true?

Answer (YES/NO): YES